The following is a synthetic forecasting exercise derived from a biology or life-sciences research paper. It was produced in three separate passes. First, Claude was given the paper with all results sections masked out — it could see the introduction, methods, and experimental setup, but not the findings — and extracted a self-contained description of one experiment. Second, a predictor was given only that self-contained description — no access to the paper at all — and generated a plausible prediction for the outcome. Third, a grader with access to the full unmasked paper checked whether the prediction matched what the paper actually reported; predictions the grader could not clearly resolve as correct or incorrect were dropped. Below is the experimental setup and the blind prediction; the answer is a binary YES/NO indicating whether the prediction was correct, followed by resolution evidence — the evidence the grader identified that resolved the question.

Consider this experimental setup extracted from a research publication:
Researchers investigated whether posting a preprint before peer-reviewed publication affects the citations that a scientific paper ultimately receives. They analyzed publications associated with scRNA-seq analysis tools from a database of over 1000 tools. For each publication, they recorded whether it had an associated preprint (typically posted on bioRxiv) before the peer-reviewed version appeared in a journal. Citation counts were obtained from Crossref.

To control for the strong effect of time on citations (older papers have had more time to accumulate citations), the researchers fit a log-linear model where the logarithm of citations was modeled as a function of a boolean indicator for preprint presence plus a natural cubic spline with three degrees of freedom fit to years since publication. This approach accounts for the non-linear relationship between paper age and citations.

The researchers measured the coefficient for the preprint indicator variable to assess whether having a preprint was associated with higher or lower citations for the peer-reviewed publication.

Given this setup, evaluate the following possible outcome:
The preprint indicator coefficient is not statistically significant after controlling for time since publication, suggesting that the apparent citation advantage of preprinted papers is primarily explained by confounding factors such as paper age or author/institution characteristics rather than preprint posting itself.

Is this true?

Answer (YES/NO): NO